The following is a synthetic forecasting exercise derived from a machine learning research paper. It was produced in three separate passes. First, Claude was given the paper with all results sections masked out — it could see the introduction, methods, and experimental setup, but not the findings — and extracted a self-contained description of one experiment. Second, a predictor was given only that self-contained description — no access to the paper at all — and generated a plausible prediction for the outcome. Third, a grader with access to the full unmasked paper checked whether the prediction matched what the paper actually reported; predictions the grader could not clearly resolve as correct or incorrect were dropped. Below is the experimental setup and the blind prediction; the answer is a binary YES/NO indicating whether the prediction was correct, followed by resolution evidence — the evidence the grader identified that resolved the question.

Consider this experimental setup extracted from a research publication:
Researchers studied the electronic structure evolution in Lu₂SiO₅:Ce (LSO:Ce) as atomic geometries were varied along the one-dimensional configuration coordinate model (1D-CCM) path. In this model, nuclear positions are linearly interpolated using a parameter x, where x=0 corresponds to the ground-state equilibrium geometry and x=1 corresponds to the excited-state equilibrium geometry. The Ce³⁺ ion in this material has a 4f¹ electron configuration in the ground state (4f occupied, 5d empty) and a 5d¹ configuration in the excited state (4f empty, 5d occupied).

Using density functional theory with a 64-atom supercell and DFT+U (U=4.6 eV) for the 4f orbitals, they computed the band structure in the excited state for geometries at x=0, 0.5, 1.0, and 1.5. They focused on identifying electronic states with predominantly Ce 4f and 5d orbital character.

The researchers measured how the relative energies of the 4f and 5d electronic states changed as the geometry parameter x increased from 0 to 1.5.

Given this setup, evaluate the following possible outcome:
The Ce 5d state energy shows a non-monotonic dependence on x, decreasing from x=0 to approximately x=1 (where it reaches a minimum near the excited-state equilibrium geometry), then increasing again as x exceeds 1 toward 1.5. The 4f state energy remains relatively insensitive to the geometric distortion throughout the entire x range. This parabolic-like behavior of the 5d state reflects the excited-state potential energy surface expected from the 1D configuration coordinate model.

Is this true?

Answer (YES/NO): NO